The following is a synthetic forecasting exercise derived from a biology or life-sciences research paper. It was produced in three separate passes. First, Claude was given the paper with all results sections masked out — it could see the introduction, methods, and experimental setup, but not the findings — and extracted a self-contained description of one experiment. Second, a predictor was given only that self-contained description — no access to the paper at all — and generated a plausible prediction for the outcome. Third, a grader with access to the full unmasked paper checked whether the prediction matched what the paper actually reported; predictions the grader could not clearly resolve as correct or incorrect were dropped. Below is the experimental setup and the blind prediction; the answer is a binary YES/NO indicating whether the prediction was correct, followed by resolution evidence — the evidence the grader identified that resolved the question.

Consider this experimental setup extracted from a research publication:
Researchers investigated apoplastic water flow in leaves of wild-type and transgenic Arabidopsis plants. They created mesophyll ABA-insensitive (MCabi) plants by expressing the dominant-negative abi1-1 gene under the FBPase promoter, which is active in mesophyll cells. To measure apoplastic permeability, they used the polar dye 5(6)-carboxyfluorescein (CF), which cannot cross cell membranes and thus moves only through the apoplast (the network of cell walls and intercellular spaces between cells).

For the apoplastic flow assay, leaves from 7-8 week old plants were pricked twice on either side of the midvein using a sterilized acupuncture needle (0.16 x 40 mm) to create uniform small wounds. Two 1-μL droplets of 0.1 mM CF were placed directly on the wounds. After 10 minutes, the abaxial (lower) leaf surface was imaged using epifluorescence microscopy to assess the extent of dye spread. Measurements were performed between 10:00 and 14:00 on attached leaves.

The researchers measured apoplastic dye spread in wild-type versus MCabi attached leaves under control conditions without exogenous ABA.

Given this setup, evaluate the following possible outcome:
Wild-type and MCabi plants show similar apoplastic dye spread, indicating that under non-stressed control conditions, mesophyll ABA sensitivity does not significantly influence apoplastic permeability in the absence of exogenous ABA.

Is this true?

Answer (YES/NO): NO